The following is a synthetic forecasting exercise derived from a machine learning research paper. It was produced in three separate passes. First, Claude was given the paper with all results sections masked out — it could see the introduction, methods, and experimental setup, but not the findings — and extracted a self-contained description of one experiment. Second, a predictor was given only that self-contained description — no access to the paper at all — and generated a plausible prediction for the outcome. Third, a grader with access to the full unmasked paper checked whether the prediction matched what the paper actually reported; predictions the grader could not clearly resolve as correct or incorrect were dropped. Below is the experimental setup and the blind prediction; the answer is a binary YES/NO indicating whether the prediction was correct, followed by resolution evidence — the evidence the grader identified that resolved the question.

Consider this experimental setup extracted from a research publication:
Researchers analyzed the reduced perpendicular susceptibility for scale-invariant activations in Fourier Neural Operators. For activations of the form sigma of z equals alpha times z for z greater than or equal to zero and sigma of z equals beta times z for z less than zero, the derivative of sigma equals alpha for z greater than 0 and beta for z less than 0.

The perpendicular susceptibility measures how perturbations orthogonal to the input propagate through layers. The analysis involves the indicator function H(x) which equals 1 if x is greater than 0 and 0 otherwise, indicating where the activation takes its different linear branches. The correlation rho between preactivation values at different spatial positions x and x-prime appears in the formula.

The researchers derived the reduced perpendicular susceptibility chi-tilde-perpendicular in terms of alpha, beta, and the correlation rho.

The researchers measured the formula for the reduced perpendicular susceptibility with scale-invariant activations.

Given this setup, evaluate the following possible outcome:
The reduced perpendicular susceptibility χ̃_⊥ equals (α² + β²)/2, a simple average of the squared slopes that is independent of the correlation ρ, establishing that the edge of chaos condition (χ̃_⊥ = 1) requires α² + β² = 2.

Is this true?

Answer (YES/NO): NO